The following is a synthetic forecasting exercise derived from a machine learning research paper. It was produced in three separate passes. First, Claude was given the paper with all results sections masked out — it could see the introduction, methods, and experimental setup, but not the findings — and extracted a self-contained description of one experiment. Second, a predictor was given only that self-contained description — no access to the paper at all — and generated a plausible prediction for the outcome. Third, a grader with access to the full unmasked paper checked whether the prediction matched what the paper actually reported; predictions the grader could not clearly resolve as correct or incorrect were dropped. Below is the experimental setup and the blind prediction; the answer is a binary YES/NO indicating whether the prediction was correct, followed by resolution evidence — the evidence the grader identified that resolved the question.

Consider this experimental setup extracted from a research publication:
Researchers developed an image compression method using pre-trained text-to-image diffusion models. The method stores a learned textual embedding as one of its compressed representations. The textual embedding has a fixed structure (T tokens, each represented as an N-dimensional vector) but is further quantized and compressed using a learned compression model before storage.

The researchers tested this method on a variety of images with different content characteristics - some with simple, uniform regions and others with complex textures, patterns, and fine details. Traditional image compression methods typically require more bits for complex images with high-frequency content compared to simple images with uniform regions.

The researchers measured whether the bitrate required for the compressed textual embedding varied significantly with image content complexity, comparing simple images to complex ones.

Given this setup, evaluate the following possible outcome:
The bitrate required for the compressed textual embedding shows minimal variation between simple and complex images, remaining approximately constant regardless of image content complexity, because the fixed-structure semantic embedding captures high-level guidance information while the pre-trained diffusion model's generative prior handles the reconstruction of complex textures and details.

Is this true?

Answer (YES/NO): YES